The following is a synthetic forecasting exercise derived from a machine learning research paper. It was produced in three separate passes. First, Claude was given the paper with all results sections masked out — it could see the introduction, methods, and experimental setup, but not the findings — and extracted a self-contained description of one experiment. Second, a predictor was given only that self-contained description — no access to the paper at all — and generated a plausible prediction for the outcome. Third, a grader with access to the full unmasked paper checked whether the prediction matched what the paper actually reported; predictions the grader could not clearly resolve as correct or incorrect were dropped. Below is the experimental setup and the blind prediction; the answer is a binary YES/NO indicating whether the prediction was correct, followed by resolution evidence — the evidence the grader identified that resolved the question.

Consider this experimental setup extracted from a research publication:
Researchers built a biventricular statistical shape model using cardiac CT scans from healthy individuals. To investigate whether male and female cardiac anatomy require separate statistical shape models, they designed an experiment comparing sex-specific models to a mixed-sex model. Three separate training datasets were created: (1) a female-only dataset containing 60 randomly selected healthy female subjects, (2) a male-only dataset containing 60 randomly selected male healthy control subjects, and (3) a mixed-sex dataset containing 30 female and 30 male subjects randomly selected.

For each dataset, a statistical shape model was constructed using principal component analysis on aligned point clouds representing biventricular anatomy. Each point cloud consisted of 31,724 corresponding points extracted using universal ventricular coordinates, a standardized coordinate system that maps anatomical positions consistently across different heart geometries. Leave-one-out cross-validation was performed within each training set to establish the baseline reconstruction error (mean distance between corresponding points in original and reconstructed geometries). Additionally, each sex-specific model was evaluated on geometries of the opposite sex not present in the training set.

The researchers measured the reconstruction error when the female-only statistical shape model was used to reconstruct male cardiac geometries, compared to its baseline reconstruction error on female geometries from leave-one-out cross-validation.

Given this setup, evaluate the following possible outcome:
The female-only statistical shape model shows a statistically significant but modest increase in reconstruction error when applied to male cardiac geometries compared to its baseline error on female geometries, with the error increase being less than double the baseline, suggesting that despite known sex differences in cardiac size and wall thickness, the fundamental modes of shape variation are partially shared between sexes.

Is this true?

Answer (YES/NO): YES